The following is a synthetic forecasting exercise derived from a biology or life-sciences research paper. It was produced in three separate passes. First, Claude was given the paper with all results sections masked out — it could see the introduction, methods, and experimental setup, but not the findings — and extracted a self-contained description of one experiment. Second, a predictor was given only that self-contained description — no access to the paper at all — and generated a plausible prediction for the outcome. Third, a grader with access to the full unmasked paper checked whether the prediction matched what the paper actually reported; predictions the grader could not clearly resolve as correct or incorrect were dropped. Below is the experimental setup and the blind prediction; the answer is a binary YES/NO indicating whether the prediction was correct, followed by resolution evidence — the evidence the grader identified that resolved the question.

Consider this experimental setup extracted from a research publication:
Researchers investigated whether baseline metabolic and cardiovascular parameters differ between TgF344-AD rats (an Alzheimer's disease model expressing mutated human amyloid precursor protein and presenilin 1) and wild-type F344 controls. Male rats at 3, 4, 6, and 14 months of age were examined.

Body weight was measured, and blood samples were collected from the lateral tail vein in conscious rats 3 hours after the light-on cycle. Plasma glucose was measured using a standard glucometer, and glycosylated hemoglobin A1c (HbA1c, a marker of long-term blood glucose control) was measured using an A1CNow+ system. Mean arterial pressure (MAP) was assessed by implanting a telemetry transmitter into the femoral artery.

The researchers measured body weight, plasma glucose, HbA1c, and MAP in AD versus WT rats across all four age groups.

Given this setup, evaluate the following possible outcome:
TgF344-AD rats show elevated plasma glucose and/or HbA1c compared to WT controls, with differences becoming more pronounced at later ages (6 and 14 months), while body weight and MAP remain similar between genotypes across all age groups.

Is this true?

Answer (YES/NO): NO